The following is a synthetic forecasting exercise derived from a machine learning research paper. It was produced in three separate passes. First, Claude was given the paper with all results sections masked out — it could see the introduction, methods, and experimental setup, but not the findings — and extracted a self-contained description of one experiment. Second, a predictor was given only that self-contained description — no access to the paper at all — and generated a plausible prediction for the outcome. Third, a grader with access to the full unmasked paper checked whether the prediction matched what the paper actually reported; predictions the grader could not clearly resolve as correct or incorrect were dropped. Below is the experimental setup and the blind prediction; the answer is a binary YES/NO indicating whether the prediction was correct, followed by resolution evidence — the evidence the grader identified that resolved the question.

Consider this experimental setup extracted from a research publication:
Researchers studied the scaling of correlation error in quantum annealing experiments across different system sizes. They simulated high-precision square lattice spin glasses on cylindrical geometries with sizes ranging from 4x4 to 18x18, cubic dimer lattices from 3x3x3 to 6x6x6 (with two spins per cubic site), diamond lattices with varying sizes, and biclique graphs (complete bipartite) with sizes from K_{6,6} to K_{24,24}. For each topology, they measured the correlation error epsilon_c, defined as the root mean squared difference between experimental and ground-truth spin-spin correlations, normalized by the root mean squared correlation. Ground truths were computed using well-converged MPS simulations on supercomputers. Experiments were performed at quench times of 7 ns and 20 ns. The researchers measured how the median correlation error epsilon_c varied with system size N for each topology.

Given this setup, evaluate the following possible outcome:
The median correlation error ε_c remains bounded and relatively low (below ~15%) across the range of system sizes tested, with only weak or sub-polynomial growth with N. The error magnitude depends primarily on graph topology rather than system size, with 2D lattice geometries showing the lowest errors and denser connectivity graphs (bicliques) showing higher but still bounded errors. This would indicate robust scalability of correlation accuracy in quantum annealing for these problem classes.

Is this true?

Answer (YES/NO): NO